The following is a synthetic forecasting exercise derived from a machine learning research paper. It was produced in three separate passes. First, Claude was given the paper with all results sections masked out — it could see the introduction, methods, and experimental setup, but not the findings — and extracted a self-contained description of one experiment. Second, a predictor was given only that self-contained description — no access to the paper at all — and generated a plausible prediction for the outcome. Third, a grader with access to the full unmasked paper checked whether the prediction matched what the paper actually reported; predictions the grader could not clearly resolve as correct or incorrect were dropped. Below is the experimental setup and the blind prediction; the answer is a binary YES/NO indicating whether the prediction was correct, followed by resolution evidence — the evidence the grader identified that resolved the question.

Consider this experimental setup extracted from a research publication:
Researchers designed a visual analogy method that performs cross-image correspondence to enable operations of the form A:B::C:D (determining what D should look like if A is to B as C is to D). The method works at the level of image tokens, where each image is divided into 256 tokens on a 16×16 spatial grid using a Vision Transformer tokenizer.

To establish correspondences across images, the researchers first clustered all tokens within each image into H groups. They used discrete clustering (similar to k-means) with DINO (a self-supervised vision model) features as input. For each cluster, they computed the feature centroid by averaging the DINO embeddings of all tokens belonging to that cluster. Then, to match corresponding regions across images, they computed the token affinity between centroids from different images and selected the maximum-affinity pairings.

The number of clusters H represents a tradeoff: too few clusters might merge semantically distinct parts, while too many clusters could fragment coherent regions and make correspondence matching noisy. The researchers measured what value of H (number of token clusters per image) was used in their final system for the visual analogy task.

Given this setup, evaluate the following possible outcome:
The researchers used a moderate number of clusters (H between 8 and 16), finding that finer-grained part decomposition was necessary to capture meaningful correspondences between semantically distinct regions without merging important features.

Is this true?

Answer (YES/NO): YES